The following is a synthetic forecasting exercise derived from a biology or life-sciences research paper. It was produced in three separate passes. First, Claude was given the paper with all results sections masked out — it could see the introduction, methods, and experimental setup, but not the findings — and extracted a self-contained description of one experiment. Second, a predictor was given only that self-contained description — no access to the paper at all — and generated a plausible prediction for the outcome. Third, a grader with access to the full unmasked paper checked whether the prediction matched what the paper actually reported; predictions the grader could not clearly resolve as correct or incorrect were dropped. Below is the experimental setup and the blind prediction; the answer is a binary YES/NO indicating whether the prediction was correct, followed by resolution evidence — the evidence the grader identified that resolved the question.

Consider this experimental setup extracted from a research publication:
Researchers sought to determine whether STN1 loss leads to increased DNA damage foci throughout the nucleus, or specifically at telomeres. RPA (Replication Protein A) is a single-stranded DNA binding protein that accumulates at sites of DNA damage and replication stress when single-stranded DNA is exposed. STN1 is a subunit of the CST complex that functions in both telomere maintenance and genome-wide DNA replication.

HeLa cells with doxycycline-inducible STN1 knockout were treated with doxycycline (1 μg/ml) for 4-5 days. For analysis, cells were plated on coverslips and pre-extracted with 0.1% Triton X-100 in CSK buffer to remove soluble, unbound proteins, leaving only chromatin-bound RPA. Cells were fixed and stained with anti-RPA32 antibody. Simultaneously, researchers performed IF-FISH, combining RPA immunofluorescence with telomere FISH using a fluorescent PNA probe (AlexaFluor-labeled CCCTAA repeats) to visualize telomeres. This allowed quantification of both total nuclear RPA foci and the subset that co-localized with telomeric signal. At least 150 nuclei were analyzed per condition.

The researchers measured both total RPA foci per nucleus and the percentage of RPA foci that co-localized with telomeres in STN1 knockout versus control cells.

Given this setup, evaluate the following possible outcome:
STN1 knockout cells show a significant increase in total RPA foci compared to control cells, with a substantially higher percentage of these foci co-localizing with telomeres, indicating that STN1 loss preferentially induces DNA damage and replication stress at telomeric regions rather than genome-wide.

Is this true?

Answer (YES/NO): YES